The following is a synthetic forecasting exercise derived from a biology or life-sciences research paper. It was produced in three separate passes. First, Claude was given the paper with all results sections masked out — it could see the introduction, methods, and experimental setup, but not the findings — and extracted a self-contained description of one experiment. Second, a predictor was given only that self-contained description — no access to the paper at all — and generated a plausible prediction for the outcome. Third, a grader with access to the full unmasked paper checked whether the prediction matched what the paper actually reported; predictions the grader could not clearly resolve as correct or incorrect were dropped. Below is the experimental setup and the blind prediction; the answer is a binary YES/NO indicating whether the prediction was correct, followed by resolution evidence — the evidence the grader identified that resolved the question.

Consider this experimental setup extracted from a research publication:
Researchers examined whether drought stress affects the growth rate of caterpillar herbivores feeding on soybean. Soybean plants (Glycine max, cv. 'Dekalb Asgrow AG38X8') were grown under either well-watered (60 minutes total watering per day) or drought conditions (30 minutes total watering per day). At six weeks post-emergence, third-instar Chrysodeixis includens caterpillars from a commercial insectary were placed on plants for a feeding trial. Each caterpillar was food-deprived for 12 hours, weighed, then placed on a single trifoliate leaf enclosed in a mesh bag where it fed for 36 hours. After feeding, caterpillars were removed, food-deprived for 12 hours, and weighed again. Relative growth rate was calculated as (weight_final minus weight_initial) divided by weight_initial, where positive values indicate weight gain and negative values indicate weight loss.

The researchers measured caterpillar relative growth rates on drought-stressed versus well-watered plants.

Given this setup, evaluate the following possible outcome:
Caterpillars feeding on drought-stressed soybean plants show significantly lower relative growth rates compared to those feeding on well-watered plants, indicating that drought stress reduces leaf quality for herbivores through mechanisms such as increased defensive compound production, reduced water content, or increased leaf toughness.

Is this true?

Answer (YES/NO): NO